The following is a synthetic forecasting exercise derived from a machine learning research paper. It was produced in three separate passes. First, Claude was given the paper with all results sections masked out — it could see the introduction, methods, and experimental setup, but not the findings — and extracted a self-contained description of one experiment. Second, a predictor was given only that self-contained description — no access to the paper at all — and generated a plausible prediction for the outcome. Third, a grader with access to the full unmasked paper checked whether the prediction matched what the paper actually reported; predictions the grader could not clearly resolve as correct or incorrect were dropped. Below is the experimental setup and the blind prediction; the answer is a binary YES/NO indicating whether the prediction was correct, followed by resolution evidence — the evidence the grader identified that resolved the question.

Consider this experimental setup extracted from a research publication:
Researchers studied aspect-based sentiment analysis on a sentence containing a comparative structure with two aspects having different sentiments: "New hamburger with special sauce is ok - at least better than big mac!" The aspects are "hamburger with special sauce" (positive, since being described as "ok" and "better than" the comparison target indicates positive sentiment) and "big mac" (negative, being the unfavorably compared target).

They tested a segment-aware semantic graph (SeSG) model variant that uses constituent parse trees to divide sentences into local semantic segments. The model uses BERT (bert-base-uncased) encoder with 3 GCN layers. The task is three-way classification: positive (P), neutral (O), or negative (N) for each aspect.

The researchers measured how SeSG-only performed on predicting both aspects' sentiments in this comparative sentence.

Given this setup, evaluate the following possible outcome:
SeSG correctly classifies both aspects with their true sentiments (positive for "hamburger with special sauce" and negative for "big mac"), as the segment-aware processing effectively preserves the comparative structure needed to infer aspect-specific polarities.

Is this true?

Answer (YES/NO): NO